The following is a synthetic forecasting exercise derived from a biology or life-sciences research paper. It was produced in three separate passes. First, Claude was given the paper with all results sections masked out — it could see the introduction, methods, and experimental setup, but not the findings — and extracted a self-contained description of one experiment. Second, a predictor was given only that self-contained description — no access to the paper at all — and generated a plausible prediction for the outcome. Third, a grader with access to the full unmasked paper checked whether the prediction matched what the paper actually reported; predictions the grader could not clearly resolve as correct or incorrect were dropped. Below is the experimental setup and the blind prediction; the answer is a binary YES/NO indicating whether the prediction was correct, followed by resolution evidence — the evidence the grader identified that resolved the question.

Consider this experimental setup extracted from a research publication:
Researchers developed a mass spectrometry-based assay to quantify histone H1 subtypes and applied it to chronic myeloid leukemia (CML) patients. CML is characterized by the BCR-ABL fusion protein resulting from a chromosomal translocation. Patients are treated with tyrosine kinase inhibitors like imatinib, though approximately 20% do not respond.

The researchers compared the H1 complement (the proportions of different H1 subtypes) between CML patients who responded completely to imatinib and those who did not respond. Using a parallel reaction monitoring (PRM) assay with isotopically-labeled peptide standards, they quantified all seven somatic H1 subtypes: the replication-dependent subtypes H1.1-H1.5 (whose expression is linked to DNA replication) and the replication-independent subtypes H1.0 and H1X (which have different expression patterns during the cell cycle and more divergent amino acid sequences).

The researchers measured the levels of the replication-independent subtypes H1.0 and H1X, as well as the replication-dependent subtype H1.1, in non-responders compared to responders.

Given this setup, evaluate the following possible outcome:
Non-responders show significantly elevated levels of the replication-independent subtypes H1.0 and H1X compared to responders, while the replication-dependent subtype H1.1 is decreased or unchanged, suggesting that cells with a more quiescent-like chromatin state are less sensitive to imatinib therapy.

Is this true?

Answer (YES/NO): NO